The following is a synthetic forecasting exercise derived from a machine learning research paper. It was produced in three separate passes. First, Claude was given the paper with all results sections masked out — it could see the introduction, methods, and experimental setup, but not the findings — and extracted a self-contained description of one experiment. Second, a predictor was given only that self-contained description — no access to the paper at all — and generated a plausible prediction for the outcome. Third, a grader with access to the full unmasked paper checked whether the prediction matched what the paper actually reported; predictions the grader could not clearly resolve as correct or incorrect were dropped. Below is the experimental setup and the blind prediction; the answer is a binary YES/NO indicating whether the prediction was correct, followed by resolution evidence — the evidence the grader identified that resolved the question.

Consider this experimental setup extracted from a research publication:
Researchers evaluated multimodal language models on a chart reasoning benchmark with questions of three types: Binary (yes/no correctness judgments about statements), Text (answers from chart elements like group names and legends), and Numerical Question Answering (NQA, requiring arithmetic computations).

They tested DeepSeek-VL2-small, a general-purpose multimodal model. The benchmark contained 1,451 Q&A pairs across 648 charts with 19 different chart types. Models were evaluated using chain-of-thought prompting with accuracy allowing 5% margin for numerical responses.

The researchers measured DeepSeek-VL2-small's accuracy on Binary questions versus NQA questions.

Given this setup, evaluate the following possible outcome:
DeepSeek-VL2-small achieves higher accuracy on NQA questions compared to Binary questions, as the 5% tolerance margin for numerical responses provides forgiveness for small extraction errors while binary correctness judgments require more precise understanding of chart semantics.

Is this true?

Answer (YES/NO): NO